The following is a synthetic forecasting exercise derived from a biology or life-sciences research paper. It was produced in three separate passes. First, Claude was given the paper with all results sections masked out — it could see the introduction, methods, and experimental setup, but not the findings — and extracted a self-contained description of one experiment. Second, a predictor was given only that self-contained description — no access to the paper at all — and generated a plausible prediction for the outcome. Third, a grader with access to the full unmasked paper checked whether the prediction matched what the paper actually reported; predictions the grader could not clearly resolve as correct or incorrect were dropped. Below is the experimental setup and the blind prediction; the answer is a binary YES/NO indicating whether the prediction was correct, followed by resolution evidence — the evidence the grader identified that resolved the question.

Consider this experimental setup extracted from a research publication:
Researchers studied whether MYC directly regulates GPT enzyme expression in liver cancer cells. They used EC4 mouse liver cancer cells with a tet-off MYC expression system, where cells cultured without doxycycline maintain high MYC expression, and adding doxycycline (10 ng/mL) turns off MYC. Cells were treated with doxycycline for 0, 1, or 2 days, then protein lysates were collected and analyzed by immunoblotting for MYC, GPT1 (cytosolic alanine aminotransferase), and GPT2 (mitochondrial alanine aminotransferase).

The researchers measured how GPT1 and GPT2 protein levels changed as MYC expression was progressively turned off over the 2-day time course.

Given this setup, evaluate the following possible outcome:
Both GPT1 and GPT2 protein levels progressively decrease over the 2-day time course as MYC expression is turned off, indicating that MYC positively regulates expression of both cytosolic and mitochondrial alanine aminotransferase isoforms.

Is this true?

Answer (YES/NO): NO